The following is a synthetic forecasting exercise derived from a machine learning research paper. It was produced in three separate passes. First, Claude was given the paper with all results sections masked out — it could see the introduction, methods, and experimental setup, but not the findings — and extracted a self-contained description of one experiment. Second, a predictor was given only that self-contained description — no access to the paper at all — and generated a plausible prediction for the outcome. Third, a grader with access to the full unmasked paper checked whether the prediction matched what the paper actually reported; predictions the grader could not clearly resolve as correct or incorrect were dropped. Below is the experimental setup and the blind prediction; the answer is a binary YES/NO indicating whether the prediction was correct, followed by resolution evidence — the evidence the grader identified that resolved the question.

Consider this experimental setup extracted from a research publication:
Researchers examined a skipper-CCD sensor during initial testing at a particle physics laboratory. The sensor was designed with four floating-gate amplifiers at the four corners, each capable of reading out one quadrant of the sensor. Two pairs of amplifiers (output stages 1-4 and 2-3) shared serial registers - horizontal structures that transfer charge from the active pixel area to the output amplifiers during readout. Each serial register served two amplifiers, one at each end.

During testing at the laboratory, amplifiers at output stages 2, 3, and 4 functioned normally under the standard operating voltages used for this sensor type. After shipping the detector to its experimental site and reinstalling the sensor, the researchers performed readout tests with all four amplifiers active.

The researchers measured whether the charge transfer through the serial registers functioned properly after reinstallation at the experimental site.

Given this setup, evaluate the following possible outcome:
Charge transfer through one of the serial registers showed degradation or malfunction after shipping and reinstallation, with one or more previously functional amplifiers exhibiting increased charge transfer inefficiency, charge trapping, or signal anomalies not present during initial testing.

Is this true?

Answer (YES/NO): YES